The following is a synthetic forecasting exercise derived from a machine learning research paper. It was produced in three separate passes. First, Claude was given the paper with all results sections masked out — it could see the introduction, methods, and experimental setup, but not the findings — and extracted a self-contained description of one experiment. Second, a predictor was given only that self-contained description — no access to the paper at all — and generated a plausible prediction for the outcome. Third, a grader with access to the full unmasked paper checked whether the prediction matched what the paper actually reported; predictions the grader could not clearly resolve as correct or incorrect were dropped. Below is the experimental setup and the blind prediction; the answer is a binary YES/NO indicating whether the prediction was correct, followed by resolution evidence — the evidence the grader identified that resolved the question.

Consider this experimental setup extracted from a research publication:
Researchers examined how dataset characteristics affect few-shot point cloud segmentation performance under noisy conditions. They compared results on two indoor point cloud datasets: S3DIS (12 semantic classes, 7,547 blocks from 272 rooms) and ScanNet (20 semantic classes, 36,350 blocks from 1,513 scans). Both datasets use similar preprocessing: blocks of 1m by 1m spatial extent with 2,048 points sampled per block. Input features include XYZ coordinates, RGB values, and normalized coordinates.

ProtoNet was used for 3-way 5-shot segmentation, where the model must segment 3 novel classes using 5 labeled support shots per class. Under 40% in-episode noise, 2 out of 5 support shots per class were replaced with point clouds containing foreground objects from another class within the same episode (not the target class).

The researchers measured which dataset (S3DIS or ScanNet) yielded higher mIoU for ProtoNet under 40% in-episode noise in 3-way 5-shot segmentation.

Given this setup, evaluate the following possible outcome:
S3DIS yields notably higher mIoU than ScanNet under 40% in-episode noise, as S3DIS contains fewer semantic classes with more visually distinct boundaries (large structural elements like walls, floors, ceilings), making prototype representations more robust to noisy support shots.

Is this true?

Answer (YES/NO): YES